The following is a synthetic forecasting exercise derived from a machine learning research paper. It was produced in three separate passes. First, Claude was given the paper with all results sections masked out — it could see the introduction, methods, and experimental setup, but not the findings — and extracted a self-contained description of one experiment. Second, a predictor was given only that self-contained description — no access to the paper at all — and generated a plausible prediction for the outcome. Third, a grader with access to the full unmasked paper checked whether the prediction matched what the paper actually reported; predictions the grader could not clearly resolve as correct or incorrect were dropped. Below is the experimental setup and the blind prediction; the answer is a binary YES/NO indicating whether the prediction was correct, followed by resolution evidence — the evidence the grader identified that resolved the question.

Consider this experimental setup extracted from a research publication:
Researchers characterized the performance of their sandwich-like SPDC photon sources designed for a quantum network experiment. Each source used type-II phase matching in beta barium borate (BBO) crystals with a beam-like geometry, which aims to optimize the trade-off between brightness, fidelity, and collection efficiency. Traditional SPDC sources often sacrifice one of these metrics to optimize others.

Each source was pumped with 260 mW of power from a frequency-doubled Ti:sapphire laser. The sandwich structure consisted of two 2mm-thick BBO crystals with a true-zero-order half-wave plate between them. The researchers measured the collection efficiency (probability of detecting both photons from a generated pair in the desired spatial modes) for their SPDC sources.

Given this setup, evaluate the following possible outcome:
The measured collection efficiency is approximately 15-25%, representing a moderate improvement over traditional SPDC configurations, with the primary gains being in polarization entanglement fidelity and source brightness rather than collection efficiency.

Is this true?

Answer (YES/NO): NO